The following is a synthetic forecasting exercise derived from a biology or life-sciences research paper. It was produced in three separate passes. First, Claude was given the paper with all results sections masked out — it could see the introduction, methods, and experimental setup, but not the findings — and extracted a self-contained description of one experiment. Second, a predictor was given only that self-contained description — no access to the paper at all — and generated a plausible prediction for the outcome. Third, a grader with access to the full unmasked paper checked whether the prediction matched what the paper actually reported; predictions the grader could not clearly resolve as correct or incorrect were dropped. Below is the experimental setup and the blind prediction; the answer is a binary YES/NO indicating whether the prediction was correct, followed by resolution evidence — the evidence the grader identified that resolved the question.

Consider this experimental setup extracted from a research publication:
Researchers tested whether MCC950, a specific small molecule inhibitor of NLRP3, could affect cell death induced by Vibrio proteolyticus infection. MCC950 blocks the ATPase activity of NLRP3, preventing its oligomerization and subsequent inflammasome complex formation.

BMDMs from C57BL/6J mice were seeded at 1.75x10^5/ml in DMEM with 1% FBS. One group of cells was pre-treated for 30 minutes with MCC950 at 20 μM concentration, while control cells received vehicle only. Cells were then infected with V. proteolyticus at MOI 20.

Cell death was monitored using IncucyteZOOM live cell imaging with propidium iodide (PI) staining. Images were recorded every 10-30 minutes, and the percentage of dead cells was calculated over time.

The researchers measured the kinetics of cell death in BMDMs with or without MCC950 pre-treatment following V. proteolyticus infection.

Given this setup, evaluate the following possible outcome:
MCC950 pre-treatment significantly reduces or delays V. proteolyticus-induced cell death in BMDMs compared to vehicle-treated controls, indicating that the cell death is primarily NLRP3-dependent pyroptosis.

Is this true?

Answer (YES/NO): NO